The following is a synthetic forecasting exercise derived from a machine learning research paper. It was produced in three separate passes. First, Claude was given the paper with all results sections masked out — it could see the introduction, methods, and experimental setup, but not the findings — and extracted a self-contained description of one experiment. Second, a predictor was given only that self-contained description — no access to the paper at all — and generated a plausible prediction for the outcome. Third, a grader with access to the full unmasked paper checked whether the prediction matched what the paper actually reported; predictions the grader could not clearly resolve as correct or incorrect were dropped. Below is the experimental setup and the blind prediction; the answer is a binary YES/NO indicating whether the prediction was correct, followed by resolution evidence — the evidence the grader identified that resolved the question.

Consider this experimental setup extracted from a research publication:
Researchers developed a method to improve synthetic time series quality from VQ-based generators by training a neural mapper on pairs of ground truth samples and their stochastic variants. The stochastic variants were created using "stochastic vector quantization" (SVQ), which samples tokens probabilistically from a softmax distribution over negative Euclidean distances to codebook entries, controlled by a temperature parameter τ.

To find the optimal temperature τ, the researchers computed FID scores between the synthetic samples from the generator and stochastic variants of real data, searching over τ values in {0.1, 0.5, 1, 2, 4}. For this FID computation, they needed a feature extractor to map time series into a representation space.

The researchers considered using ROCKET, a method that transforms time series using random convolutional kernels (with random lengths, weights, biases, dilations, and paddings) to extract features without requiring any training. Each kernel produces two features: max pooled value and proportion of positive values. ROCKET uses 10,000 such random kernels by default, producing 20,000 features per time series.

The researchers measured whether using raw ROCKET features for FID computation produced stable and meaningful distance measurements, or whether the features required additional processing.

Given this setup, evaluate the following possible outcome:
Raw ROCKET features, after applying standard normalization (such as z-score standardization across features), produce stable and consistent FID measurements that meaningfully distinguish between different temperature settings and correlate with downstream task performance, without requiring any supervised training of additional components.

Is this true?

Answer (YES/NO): NO